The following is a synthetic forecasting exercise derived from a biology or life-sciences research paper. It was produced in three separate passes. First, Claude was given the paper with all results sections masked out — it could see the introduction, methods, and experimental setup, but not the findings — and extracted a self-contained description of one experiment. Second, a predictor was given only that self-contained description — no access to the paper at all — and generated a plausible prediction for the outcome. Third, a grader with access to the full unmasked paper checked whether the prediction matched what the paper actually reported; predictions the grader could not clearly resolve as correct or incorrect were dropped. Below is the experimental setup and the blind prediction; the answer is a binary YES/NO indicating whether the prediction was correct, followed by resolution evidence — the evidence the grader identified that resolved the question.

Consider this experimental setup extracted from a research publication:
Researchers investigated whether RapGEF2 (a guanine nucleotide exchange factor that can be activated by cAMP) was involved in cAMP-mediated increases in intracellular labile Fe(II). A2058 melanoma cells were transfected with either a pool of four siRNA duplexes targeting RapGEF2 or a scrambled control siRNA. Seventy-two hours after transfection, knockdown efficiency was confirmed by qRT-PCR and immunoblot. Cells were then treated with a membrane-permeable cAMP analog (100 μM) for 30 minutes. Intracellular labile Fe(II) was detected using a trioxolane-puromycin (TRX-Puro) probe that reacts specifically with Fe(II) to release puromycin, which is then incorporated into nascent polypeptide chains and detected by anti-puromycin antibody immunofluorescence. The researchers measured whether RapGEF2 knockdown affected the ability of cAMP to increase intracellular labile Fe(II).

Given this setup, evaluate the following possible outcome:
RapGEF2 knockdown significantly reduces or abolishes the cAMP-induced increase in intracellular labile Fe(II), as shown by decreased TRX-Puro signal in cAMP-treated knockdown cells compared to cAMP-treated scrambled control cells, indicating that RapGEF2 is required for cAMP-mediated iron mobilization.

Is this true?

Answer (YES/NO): YES